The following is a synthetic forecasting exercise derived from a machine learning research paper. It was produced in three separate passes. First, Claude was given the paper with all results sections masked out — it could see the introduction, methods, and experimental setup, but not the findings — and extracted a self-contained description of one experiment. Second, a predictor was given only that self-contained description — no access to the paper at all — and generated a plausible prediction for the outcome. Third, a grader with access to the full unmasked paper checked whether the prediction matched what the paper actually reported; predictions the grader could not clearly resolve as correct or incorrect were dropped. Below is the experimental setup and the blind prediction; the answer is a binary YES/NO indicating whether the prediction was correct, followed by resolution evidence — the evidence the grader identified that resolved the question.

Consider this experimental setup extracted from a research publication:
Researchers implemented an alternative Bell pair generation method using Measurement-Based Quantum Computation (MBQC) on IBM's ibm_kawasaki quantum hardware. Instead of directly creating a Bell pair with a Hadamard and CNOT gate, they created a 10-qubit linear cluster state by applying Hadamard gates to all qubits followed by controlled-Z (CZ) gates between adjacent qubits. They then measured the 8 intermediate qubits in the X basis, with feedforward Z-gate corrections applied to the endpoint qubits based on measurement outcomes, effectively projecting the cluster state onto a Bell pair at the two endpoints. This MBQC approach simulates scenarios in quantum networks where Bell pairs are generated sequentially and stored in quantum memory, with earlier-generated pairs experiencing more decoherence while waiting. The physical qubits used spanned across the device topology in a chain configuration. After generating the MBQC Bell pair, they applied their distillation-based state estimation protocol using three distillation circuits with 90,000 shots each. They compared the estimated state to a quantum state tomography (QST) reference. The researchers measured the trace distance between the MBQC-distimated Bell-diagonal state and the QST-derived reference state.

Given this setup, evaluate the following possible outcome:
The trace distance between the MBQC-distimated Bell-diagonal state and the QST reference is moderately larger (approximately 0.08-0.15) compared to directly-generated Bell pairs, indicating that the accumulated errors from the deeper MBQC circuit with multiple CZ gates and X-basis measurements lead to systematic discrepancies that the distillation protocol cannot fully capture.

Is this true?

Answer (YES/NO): NO